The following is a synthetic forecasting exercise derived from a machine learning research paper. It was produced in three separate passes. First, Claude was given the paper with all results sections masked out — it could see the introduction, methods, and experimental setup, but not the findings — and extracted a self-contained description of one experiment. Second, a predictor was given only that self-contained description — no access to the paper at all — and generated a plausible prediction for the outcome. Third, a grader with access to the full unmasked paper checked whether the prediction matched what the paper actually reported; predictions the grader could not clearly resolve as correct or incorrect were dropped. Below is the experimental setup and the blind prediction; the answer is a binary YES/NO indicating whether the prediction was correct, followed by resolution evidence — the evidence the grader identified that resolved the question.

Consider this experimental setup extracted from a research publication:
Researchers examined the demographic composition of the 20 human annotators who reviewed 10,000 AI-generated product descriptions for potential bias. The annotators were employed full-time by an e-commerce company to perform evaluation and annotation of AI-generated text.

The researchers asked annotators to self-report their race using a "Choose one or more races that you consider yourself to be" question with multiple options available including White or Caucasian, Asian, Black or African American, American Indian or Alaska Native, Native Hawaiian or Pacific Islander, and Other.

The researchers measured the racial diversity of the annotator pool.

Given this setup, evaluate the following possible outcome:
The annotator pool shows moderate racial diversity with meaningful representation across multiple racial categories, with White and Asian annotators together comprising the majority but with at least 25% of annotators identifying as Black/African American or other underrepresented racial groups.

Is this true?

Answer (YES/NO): NO